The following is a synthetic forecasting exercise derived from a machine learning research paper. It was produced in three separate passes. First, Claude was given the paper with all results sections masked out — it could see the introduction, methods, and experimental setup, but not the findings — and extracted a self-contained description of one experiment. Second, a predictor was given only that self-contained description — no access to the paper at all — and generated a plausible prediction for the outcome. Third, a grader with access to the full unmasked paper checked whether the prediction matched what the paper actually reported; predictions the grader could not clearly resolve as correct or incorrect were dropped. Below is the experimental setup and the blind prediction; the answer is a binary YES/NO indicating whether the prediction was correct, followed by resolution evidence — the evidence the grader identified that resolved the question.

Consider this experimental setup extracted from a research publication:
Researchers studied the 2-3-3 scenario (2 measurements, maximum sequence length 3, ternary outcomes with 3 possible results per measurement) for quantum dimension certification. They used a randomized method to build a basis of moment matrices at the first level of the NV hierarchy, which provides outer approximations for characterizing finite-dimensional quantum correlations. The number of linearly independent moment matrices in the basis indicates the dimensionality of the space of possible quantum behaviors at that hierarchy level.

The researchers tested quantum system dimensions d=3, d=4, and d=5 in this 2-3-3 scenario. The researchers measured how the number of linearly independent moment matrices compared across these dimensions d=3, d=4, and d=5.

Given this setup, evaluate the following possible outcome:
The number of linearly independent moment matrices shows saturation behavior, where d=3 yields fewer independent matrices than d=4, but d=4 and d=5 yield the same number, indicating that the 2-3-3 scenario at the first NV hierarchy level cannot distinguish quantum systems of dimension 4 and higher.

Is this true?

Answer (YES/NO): YES